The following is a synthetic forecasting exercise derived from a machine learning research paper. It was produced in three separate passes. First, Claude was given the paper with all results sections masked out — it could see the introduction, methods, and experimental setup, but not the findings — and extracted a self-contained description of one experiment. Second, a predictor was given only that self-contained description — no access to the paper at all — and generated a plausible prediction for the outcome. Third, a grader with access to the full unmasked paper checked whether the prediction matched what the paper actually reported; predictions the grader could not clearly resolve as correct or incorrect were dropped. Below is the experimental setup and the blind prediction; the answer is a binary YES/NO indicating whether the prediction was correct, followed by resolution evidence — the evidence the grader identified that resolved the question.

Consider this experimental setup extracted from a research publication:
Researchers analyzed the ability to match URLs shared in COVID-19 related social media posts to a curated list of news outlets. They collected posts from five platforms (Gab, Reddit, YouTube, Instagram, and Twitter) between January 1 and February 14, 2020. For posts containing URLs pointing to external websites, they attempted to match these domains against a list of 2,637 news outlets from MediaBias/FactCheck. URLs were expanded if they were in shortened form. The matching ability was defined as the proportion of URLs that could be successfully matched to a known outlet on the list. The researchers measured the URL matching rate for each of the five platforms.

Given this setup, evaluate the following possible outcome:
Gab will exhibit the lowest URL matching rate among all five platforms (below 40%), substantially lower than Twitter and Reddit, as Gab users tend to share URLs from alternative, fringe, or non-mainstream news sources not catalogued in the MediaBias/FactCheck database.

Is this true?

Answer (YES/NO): NO